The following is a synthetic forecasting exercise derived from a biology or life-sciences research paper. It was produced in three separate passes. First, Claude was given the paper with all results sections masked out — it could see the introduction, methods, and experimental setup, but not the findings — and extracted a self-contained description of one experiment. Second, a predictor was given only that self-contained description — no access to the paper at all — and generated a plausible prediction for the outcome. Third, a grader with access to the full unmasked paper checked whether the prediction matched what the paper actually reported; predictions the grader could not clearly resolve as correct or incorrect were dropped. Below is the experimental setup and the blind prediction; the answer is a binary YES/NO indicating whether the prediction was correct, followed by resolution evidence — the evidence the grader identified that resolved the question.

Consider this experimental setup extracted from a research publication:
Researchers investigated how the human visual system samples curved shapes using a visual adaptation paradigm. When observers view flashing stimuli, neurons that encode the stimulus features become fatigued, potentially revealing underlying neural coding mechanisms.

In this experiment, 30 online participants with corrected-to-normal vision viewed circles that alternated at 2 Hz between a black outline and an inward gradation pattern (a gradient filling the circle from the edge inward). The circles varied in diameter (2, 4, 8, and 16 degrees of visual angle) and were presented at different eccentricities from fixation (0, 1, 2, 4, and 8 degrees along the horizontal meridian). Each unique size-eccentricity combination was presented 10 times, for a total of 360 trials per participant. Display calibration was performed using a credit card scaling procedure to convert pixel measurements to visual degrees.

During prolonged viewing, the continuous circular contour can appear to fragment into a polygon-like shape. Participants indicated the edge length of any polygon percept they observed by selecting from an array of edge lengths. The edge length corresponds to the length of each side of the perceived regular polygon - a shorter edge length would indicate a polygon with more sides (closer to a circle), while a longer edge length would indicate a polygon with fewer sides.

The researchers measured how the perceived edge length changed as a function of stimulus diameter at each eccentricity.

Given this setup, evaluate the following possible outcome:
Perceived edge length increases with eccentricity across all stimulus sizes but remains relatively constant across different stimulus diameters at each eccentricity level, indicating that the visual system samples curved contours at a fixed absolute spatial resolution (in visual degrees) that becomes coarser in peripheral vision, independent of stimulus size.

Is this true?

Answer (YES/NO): NO